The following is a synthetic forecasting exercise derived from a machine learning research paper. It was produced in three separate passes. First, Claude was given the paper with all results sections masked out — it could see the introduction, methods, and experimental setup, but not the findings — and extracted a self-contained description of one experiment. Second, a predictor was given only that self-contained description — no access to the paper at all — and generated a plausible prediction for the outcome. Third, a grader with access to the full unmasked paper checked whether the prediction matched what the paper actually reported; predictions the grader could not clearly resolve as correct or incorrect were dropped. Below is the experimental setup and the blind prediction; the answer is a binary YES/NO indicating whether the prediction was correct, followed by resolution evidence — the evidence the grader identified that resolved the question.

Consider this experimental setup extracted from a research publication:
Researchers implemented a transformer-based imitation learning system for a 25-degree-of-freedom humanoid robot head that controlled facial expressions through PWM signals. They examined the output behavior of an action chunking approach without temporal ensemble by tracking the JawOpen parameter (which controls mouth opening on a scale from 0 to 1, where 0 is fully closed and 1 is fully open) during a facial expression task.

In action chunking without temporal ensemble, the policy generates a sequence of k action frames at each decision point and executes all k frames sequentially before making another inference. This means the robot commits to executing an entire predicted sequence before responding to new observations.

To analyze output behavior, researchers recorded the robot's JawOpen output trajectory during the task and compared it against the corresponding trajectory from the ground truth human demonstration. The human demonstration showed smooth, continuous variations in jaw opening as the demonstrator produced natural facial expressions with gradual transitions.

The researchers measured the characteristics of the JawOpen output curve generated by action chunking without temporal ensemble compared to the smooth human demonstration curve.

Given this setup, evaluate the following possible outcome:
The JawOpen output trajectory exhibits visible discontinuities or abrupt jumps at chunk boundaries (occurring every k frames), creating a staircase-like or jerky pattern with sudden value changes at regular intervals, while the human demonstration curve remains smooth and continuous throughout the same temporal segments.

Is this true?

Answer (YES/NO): YES